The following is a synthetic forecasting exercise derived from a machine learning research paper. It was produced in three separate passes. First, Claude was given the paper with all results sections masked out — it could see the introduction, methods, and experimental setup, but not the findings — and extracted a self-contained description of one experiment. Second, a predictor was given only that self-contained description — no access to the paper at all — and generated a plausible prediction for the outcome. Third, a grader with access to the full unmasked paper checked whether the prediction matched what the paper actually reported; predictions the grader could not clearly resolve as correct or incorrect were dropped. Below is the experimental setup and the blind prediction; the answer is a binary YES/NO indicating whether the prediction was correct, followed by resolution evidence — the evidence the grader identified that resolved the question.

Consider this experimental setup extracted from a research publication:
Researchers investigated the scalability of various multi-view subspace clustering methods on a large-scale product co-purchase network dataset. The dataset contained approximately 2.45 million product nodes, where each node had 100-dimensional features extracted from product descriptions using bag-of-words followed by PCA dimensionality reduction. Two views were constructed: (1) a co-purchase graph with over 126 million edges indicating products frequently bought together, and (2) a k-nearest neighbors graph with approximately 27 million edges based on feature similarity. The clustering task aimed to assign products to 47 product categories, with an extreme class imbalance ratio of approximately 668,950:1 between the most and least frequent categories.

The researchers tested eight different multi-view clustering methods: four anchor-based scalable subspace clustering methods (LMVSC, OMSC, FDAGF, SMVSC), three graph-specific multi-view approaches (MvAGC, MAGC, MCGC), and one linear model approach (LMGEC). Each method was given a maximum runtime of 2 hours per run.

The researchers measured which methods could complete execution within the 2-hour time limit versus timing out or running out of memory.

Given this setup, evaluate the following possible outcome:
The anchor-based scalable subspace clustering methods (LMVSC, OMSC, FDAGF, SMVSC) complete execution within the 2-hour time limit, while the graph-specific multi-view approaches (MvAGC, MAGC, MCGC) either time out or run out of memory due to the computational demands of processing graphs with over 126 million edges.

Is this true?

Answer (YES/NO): NO